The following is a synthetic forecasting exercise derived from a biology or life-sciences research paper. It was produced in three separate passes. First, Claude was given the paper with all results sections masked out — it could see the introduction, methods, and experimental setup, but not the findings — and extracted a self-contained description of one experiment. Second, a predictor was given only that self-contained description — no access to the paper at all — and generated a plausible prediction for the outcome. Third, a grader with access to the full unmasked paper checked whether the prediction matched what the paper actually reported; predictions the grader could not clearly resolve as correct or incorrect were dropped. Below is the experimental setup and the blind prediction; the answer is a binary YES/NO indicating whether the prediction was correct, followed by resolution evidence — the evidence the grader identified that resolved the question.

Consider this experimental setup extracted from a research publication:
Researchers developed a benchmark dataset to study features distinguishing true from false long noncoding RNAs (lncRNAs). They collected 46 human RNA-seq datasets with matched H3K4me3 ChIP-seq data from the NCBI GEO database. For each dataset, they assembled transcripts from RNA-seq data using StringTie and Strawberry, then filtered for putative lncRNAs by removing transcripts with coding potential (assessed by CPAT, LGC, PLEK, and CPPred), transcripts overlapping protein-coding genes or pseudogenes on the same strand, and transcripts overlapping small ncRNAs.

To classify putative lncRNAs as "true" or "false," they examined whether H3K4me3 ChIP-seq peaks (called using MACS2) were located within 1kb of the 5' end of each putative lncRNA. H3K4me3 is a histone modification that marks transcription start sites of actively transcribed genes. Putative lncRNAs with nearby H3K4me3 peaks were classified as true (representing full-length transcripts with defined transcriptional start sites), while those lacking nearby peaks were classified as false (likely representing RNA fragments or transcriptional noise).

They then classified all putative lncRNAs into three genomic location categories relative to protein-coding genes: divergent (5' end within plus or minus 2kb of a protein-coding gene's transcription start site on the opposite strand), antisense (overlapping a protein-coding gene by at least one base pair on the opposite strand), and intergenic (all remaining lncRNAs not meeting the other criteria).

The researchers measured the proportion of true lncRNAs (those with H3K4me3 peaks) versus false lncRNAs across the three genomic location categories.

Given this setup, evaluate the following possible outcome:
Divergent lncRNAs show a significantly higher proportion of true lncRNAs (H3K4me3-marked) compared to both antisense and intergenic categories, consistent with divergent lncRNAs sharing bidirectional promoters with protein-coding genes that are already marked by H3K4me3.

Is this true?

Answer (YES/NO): YES